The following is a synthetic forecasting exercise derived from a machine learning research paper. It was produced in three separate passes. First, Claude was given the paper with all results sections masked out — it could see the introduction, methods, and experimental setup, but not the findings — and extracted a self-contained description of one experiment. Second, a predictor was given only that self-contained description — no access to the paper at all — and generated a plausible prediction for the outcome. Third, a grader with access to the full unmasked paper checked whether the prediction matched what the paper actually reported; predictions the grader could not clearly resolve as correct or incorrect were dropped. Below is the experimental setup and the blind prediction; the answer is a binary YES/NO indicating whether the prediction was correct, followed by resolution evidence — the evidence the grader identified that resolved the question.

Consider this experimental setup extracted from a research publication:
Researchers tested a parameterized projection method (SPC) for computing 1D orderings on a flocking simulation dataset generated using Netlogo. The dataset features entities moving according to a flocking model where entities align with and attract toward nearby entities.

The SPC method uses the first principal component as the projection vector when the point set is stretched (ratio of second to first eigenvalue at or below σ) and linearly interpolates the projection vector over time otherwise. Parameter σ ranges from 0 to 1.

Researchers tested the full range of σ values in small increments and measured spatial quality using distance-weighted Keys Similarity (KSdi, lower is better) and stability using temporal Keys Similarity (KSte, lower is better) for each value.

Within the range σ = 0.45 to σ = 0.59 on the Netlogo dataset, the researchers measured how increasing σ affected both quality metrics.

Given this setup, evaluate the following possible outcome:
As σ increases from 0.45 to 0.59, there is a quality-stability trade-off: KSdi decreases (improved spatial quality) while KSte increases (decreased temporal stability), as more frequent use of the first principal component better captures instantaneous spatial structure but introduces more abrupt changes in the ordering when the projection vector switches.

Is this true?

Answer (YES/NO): NO